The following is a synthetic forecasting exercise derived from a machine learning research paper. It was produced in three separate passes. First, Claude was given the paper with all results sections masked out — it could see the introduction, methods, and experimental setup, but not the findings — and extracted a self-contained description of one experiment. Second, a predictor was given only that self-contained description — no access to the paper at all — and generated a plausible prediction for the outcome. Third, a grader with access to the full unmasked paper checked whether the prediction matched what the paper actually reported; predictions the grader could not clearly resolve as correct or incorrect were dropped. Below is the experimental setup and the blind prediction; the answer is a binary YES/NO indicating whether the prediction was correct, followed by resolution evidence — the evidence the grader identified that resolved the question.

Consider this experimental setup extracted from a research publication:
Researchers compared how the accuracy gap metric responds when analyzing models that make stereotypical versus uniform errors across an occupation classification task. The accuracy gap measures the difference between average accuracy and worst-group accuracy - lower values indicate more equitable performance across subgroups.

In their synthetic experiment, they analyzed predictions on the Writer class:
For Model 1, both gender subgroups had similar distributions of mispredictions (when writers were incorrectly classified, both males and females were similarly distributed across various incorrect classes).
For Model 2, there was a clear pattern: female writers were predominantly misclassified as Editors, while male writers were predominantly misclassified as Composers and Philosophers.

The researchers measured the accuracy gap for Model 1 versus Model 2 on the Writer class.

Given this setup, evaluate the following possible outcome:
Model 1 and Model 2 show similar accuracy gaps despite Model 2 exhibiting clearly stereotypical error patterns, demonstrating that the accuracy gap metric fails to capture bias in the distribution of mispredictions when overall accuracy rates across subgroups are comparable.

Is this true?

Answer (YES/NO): YES